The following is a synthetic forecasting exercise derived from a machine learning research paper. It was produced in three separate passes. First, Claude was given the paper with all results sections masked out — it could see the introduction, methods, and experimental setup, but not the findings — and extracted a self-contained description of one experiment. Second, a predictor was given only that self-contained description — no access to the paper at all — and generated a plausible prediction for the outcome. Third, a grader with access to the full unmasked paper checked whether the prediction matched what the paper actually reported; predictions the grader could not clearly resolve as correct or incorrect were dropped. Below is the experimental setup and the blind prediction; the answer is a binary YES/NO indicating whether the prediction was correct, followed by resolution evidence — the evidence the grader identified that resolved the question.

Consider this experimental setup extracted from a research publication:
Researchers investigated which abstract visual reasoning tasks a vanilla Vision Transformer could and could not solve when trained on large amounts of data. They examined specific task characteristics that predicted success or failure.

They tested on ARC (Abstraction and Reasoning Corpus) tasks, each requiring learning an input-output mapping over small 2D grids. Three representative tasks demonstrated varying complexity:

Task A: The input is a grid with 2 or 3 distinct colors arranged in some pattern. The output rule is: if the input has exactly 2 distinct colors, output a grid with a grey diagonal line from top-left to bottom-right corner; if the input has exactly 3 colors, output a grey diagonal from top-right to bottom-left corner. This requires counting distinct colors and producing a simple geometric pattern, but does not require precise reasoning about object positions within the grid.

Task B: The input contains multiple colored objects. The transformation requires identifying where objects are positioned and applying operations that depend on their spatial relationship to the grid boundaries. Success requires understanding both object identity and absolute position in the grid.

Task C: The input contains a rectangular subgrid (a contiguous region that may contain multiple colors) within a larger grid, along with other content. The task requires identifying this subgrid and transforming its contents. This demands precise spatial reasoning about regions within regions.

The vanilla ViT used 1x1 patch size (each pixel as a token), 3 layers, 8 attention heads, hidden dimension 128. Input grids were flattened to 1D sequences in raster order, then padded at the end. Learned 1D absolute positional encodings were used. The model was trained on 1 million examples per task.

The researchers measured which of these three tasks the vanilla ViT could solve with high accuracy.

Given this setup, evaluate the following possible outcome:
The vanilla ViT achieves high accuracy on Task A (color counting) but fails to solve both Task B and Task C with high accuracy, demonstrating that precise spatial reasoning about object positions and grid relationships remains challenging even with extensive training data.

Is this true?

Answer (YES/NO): YES